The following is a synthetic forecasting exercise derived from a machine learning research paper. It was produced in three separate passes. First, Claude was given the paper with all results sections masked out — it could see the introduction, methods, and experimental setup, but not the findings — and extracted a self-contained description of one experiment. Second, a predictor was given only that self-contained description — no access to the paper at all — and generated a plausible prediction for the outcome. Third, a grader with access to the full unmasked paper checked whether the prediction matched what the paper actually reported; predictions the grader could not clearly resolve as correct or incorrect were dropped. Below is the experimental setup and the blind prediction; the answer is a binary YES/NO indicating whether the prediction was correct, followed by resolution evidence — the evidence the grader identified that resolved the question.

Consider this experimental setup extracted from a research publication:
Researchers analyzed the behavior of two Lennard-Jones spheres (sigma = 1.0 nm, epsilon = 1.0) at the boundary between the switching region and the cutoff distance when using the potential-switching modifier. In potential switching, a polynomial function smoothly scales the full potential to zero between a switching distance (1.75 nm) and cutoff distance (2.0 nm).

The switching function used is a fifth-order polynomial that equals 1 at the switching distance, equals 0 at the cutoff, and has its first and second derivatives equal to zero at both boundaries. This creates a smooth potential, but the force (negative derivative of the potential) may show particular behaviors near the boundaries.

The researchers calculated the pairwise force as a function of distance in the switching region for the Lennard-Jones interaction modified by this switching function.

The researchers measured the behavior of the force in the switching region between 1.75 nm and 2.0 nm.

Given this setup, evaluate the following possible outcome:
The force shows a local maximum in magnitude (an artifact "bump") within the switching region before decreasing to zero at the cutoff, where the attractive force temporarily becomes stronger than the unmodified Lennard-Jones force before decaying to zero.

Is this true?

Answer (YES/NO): YES